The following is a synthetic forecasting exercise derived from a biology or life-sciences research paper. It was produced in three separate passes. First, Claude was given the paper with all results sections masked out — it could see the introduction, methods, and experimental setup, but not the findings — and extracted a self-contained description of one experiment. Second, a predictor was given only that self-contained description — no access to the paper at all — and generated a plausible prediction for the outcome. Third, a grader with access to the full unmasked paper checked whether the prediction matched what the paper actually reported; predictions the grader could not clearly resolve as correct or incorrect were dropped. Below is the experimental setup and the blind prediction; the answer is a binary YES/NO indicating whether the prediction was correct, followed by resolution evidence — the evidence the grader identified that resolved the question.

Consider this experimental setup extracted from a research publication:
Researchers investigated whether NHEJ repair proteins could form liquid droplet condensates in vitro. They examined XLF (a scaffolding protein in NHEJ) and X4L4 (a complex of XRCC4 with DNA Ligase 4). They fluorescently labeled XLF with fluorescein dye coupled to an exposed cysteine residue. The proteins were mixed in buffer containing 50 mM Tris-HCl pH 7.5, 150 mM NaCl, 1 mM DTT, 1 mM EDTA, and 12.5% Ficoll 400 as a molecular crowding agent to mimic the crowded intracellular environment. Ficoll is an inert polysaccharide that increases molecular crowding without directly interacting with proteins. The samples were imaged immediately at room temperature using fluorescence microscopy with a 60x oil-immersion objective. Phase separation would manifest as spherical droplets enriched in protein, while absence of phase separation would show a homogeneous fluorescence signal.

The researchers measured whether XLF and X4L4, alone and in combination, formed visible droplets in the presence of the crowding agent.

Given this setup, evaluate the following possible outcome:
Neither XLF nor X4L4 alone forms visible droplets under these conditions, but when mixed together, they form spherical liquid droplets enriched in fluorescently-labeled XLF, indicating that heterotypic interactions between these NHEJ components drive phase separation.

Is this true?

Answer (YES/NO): NO